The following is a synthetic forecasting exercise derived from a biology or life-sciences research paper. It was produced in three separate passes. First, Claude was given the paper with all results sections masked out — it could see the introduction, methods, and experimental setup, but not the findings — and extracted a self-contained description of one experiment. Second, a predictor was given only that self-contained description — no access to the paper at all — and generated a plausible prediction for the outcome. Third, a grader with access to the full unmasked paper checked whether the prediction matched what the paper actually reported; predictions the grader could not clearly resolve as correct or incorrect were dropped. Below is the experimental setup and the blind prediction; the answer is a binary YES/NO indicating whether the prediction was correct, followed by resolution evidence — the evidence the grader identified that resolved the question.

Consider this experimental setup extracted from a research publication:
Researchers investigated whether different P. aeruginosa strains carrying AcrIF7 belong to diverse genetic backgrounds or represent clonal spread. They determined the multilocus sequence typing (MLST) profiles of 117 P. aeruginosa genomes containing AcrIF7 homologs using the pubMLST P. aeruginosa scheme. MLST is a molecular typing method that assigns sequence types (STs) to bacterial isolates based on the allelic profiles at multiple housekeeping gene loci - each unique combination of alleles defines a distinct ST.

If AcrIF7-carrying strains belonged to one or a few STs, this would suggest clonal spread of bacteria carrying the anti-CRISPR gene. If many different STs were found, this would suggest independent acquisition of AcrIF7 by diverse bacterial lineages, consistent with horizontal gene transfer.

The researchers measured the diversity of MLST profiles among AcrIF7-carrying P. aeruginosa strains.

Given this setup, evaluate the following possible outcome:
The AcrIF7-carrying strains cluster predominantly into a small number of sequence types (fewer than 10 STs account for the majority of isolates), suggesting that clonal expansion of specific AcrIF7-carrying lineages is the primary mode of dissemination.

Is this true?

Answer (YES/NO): NO